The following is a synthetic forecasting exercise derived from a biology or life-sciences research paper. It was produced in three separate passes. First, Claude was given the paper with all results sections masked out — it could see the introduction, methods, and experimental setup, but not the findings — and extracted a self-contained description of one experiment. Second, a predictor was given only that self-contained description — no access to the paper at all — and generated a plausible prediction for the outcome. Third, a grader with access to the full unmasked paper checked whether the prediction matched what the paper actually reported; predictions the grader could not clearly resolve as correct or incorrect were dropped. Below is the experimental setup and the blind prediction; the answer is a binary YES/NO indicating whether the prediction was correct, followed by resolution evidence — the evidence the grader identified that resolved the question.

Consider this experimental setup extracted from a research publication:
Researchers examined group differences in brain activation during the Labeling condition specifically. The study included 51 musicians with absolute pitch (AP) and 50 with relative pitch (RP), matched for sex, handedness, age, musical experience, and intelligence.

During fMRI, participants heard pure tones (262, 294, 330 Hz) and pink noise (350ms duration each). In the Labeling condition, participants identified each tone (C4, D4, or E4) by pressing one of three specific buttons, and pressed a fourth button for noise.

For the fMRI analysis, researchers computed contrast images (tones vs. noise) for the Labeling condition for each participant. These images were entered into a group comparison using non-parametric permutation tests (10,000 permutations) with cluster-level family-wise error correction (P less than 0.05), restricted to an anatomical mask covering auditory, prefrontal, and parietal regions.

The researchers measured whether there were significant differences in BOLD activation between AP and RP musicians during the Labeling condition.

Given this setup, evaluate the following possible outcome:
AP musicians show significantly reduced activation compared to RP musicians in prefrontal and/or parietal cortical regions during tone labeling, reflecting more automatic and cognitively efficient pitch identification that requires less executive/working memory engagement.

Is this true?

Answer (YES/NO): YES